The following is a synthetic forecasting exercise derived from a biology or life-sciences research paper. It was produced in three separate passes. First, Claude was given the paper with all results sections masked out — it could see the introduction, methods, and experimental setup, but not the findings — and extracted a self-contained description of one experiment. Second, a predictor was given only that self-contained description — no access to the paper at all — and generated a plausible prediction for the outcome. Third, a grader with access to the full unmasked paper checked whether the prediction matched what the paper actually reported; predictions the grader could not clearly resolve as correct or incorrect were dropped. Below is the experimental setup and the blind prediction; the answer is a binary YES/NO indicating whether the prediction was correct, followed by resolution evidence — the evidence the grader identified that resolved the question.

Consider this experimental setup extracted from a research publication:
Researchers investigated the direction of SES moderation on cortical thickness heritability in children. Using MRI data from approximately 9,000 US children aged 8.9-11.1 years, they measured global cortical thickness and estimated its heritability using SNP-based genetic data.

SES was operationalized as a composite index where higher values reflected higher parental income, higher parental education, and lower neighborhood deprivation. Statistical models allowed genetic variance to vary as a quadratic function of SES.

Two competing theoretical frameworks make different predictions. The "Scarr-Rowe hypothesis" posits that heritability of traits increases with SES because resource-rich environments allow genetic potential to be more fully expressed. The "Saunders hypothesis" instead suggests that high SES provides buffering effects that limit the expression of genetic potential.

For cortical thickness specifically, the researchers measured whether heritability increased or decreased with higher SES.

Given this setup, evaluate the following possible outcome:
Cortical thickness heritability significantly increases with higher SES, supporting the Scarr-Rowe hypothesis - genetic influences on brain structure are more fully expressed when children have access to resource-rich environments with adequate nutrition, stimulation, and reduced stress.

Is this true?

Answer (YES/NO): NO